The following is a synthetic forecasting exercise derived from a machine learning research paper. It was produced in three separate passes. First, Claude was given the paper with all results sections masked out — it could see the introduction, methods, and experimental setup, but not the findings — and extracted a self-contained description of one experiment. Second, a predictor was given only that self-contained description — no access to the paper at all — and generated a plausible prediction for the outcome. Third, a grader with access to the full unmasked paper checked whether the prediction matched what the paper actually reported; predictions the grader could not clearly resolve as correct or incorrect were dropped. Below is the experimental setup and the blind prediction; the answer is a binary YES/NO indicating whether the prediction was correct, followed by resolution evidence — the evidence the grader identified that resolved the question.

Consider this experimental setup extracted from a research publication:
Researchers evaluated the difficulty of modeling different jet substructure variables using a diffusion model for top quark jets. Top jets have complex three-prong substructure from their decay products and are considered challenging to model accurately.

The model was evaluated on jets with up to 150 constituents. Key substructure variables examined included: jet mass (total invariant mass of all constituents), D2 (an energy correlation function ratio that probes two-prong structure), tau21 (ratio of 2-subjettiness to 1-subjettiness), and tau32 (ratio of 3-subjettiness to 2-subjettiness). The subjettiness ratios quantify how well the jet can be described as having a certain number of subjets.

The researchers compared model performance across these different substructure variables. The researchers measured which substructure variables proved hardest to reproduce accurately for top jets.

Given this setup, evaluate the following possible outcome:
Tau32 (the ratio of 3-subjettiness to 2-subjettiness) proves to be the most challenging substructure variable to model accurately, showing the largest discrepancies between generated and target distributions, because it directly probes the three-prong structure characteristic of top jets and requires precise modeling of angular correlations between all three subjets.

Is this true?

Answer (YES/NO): YES